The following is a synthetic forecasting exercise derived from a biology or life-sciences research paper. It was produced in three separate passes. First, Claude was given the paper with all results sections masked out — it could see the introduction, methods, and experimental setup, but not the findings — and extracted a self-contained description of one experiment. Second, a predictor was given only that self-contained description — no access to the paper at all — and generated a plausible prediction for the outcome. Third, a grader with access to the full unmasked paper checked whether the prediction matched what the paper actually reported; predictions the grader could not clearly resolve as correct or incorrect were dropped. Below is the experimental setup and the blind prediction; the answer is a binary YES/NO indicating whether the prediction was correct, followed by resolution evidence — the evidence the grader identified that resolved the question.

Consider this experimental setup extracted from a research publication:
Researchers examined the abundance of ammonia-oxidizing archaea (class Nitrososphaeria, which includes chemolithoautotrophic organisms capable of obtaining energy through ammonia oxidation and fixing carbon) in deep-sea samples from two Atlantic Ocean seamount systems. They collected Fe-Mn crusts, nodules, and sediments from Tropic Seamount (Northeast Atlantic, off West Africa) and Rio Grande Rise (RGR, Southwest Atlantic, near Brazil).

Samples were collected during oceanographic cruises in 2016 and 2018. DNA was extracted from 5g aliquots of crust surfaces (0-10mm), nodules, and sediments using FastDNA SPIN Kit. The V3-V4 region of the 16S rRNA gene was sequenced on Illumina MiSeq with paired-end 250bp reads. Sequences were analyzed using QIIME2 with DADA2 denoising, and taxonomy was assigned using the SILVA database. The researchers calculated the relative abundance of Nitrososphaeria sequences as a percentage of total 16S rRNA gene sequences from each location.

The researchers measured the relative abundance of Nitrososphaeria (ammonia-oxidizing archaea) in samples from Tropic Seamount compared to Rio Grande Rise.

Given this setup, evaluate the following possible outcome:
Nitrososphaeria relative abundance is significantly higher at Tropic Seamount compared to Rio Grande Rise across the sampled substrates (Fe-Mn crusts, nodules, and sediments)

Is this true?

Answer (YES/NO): YES